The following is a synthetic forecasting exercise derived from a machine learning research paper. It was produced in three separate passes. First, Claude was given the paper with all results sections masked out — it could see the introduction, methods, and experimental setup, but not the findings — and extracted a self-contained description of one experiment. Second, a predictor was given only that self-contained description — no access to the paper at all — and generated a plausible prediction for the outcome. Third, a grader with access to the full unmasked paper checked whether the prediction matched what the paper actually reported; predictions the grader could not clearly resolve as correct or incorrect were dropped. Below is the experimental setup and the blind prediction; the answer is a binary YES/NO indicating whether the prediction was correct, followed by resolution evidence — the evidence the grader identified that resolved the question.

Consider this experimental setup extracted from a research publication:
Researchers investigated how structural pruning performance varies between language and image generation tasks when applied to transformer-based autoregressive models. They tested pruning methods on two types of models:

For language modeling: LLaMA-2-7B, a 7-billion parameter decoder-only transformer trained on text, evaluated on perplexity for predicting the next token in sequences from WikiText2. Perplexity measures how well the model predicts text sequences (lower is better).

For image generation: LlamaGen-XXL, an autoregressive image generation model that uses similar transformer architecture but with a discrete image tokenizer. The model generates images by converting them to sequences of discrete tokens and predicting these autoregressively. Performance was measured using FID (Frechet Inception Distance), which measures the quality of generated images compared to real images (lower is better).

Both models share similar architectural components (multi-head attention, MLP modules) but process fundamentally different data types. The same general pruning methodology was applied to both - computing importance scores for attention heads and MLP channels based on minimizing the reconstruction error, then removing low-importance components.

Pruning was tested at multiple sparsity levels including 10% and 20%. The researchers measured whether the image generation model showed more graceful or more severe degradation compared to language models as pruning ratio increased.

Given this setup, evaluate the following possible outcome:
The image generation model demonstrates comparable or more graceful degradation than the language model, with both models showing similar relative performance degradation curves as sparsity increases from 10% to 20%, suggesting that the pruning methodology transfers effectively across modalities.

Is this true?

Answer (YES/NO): NO